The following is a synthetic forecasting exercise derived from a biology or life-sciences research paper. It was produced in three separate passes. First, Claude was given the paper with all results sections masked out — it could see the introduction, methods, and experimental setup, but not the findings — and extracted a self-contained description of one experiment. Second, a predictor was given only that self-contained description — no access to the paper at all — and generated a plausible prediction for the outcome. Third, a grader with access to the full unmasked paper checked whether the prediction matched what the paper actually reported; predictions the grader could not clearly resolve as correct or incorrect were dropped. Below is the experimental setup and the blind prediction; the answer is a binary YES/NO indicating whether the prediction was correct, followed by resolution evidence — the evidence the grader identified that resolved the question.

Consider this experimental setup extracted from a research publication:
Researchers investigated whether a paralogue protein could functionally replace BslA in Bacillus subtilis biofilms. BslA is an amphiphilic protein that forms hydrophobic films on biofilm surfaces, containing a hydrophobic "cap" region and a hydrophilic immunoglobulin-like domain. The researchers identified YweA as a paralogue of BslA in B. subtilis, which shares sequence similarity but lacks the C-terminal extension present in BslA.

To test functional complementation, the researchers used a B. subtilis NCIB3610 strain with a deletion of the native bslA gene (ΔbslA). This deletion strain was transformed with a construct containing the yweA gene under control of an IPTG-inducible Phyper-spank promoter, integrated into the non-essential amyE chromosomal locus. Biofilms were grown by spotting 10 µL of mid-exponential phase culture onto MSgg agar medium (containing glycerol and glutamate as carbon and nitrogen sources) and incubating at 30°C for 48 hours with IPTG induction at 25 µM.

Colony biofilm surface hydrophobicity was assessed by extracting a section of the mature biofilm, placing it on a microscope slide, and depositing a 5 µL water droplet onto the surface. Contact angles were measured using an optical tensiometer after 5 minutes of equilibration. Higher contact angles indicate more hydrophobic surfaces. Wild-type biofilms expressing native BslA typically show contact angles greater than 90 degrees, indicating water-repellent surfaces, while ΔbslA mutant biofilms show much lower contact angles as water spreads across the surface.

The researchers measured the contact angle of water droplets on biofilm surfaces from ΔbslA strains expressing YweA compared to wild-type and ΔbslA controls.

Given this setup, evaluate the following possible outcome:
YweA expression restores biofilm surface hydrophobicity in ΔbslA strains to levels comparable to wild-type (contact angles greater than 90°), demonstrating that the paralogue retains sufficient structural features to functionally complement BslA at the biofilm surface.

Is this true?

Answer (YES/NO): NO